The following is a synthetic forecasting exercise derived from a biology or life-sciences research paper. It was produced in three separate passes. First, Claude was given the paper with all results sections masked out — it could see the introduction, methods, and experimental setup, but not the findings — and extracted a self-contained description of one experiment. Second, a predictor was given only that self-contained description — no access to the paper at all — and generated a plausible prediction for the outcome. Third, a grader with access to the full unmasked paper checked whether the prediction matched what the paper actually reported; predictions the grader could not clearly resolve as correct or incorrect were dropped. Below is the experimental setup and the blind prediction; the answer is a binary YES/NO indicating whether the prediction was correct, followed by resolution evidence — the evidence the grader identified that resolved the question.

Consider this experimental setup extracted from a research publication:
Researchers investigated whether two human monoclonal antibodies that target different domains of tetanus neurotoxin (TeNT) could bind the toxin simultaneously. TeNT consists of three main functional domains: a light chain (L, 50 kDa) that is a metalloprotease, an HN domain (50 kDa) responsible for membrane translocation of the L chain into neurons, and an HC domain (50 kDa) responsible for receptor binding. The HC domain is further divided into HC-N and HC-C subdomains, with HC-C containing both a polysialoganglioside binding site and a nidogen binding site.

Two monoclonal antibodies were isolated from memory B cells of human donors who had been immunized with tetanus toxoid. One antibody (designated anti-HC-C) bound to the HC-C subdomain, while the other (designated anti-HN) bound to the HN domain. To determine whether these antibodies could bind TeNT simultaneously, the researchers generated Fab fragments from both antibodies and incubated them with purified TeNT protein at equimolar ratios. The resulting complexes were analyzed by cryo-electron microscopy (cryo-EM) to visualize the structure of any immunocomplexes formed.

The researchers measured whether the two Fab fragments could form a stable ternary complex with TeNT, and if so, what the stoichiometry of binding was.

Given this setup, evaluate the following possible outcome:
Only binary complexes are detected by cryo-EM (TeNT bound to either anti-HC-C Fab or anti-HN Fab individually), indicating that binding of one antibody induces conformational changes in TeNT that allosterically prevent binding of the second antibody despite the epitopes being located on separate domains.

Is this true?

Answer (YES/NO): NO